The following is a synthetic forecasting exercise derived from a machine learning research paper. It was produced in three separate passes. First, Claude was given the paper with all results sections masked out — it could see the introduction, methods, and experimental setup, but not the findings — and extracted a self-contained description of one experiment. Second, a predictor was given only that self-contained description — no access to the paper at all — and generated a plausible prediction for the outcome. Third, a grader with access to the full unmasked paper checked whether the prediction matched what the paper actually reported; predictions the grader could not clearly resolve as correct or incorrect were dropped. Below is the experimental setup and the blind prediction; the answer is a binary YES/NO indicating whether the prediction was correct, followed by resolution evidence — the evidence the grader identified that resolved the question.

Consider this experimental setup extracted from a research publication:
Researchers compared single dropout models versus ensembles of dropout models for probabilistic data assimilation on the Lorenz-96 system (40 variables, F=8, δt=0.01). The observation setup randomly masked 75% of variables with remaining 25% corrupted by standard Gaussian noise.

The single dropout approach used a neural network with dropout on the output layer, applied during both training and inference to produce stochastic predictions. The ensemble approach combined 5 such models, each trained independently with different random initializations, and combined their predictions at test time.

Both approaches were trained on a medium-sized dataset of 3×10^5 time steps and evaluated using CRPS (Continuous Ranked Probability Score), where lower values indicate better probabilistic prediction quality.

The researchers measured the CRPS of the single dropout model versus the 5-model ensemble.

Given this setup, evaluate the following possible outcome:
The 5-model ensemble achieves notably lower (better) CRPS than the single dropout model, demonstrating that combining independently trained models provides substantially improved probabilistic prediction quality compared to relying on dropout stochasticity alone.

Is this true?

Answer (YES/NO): NO